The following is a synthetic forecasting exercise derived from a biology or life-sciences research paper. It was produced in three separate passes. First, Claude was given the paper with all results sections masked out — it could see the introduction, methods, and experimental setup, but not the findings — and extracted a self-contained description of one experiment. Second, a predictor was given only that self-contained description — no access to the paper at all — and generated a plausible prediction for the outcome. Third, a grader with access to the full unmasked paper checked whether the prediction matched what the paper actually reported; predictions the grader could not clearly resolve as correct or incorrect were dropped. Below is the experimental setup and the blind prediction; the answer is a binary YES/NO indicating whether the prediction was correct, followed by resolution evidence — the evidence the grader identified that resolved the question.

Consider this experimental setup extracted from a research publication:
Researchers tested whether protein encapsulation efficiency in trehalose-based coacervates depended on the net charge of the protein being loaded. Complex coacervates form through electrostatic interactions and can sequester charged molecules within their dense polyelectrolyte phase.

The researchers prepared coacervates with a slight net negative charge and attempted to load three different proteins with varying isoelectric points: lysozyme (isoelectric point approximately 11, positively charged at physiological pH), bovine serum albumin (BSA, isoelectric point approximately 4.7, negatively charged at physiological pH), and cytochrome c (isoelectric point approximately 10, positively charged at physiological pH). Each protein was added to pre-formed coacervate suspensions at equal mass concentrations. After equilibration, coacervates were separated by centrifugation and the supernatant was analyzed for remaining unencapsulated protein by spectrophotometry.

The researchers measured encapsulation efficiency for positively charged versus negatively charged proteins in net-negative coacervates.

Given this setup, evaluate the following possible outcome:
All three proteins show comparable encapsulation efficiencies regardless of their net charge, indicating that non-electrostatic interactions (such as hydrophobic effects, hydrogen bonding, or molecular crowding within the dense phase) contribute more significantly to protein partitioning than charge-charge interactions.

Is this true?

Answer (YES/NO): NO